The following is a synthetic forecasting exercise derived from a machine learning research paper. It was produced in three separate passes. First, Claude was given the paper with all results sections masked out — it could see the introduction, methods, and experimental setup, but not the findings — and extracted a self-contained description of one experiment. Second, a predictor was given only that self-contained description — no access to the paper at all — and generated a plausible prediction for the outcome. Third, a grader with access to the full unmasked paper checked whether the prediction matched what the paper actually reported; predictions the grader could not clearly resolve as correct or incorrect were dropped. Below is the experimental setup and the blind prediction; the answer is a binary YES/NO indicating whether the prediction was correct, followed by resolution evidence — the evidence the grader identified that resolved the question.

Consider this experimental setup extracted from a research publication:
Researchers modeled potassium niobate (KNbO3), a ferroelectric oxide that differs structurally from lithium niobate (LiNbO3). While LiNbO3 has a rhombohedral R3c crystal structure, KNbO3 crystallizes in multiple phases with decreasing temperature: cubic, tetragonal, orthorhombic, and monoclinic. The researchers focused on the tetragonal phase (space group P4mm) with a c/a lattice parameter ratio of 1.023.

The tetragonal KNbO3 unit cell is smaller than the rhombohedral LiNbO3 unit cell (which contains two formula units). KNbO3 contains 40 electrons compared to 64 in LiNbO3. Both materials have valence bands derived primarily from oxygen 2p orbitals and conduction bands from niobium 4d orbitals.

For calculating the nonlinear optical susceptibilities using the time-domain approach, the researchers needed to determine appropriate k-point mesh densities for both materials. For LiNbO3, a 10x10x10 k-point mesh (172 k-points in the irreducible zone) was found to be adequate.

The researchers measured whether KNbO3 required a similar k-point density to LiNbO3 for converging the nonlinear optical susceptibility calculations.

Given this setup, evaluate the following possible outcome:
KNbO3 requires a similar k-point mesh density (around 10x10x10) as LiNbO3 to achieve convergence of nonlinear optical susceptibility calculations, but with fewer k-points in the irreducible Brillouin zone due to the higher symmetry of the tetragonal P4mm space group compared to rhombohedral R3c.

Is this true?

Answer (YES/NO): NO